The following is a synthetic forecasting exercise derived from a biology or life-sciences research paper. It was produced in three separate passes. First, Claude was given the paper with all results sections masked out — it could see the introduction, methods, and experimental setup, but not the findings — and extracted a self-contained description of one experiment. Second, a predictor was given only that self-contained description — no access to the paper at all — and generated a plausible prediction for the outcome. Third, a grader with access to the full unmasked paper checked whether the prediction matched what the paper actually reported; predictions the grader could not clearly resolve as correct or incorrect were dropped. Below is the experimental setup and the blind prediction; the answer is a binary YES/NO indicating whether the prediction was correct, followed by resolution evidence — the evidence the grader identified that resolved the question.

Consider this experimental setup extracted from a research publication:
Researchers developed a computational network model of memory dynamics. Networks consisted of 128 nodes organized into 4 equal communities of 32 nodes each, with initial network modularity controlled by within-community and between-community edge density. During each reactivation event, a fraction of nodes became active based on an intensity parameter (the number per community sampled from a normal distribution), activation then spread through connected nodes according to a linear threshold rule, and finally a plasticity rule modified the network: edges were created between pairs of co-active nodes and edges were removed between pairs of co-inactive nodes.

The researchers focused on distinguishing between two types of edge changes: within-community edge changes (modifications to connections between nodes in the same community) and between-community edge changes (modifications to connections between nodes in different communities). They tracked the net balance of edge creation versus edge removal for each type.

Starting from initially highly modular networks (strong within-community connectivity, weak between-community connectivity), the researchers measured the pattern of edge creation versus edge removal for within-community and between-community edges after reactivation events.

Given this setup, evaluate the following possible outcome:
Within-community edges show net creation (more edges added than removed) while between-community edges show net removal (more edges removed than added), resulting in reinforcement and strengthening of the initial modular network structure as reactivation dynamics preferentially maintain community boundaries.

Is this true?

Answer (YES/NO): NO